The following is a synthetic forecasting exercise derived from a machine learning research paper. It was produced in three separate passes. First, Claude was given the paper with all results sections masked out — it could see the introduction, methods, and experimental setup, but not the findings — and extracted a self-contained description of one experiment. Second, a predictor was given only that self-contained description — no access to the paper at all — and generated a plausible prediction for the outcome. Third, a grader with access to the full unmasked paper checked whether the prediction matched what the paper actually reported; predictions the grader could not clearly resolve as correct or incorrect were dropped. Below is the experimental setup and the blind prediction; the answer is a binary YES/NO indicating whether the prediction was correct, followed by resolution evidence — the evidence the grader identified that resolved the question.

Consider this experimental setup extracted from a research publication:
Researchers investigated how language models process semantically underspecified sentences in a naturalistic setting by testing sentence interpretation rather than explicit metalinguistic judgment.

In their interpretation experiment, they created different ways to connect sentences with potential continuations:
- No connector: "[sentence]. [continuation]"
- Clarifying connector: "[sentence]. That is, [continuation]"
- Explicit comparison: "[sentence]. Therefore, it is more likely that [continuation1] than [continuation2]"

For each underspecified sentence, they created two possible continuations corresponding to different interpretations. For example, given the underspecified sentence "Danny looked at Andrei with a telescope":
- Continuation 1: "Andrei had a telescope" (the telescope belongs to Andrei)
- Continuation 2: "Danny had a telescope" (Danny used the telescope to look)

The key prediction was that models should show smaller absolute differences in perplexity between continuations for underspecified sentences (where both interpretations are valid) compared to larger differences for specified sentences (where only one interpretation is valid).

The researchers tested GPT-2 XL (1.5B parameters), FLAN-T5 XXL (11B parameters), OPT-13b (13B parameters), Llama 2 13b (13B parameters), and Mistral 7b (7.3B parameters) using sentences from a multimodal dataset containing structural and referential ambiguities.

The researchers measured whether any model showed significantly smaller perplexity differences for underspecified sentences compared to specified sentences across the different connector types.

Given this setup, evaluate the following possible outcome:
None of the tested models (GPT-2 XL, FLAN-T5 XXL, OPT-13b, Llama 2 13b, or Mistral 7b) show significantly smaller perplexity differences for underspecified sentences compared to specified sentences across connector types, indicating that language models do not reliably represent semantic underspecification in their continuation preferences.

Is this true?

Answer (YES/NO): YES